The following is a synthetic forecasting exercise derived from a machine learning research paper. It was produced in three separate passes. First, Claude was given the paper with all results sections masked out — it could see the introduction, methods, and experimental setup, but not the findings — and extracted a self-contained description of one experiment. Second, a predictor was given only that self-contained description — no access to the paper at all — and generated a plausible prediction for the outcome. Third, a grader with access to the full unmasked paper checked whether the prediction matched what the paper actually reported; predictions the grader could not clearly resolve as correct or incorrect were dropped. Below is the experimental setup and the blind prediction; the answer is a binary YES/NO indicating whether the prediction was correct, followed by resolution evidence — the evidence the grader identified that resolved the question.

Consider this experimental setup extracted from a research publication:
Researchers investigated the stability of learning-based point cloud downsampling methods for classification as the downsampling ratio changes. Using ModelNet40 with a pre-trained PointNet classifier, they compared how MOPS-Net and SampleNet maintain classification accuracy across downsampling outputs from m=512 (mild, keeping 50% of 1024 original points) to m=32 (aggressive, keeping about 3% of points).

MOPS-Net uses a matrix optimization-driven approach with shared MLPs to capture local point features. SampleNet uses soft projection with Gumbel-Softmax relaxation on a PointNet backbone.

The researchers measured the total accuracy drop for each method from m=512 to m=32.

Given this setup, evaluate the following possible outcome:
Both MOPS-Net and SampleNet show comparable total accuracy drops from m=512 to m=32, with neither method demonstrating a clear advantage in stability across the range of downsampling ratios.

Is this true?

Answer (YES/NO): NO